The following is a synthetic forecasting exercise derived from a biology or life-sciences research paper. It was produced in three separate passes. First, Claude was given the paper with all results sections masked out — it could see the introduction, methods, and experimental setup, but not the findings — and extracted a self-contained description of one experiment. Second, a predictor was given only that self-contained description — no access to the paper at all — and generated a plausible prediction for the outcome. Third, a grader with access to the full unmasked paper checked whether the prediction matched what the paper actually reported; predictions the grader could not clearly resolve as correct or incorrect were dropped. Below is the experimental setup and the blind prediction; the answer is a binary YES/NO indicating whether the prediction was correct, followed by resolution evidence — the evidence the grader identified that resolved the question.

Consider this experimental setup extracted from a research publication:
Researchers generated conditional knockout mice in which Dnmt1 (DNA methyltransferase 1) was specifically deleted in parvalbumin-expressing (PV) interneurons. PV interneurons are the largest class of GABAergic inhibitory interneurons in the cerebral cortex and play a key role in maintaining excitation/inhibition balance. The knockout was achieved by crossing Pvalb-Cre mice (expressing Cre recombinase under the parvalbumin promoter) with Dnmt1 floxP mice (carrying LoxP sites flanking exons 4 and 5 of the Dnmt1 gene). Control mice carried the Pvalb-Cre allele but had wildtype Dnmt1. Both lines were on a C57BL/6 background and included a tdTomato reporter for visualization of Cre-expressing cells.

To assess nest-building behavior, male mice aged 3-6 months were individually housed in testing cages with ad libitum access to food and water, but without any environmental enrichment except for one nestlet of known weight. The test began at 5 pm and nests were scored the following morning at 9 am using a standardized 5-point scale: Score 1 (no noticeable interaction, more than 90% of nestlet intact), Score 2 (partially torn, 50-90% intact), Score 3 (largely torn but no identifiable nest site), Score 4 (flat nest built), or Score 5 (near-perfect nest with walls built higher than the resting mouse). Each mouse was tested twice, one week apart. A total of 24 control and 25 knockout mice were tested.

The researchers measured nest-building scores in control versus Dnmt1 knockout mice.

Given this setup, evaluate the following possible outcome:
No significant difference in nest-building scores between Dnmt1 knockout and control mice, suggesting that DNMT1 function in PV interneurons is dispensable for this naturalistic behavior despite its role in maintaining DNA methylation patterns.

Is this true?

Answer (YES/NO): NO